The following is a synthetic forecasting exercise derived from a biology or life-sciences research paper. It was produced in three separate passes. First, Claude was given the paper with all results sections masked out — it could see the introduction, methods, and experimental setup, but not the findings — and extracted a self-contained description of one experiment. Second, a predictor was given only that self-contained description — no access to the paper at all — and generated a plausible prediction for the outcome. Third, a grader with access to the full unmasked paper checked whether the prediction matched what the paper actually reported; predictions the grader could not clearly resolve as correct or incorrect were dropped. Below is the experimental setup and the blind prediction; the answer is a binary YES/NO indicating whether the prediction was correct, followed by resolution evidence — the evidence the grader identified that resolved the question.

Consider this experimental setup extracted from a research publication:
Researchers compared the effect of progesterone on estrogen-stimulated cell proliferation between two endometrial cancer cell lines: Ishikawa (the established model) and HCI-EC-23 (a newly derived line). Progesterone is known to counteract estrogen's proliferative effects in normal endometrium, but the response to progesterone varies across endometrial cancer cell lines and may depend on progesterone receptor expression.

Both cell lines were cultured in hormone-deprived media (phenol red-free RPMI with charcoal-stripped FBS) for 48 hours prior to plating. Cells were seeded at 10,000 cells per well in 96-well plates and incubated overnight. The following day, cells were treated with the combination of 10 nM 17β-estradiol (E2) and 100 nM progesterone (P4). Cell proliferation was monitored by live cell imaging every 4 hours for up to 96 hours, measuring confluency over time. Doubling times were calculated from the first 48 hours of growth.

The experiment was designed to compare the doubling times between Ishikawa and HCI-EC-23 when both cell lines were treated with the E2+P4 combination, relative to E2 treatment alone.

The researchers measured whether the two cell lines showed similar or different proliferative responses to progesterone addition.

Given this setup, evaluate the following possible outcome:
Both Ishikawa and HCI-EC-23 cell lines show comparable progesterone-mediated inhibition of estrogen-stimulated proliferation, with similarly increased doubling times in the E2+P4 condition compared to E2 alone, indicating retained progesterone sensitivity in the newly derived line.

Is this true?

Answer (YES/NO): NO